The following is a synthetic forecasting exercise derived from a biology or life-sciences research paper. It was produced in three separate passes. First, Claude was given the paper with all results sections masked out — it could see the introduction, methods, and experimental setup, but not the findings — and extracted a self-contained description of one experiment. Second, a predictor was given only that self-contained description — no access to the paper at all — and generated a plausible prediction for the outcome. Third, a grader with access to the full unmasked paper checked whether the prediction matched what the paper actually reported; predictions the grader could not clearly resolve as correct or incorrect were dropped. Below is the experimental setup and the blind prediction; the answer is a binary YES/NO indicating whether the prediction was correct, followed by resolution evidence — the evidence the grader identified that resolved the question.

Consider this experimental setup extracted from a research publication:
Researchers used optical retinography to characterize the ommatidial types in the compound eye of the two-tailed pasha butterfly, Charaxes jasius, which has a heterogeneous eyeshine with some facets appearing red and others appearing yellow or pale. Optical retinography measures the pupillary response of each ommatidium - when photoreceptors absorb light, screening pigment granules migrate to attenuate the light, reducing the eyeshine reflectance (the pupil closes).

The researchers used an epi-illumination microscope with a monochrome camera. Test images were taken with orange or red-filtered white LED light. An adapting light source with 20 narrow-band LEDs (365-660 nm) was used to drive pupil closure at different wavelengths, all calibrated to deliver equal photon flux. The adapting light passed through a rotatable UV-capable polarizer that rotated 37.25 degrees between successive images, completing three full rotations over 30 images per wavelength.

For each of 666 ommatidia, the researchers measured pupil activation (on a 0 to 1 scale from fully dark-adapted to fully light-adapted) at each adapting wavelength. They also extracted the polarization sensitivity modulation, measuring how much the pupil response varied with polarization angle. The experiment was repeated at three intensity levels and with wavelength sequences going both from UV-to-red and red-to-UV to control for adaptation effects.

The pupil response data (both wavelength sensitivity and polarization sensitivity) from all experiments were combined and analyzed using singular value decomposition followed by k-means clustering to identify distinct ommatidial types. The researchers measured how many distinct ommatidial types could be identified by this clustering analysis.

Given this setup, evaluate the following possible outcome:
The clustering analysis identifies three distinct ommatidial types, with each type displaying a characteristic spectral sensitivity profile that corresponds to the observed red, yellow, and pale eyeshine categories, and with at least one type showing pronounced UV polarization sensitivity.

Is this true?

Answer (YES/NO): NO